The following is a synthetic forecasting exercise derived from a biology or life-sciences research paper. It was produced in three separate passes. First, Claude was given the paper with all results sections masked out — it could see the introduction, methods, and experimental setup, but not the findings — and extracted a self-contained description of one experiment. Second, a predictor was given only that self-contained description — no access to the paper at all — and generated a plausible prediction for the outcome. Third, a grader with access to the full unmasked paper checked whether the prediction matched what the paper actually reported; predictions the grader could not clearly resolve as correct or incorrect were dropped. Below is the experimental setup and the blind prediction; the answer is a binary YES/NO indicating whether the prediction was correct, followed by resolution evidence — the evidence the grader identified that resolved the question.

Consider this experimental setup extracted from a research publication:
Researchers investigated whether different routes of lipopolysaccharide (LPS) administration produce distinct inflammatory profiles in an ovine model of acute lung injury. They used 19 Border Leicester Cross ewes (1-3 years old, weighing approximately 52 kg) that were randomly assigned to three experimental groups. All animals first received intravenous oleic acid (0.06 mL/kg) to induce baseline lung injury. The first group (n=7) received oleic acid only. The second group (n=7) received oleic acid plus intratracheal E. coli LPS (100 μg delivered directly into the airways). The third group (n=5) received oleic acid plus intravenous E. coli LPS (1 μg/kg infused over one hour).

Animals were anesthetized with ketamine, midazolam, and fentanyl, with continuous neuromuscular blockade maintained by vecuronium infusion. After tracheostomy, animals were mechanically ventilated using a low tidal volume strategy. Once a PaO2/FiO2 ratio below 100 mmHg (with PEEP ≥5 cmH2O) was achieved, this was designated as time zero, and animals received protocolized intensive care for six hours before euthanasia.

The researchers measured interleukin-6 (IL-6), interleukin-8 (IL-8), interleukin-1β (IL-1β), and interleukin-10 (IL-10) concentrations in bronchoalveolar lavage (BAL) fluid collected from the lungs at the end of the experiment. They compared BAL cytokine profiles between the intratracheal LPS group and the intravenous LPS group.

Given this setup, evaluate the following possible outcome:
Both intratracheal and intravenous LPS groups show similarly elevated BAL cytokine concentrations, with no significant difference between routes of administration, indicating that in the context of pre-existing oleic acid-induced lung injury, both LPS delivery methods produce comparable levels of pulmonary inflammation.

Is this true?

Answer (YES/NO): YES